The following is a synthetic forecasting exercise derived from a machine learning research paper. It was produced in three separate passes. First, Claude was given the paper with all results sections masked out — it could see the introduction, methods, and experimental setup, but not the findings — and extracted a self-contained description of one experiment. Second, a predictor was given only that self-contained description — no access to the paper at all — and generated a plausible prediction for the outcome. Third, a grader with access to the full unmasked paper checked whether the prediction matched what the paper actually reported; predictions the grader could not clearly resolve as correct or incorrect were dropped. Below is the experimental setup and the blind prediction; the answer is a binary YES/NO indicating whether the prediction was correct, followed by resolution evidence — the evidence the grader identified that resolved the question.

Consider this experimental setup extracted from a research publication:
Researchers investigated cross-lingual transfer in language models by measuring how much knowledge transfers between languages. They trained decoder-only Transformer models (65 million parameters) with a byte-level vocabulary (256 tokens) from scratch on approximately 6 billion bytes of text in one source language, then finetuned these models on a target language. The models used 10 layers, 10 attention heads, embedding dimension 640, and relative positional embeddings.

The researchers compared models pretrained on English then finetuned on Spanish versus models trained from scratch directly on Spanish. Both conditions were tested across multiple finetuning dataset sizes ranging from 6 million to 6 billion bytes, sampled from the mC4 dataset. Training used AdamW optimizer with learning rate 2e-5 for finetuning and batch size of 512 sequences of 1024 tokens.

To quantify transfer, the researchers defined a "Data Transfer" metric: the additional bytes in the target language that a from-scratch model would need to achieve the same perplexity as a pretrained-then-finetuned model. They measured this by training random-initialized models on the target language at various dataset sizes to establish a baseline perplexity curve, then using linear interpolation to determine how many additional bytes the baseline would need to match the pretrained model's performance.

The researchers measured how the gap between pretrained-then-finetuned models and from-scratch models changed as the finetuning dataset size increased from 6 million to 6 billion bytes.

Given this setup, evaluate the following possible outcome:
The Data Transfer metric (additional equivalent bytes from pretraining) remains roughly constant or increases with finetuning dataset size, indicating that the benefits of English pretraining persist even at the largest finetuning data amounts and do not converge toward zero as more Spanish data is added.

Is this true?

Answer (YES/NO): NO